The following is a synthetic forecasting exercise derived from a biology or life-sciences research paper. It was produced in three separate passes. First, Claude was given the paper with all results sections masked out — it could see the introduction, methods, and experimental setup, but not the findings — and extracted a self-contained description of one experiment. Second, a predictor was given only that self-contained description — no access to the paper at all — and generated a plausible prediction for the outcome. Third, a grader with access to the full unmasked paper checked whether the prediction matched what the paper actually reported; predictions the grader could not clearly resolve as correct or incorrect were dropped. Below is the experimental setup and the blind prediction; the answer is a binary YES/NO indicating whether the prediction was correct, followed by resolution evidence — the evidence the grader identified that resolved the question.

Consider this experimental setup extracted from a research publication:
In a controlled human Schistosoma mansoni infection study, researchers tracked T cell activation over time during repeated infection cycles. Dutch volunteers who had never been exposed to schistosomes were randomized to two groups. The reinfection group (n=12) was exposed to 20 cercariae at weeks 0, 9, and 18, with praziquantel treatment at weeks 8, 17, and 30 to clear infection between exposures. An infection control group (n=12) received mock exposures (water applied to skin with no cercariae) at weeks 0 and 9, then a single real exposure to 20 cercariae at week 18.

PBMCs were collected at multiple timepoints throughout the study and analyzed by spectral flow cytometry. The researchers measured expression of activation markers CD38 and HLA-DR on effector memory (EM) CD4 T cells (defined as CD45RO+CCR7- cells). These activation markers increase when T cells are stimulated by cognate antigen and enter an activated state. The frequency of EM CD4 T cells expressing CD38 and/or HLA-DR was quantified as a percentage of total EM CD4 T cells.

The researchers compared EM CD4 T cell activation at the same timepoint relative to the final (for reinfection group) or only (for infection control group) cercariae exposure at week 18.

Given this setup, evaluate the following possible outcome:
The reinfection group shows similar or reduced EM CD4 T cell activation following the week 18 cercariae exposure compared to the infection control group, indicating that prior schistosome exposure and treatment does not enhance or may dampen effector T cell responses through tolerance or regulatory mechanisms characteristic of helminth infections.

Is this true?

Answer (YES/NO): NO